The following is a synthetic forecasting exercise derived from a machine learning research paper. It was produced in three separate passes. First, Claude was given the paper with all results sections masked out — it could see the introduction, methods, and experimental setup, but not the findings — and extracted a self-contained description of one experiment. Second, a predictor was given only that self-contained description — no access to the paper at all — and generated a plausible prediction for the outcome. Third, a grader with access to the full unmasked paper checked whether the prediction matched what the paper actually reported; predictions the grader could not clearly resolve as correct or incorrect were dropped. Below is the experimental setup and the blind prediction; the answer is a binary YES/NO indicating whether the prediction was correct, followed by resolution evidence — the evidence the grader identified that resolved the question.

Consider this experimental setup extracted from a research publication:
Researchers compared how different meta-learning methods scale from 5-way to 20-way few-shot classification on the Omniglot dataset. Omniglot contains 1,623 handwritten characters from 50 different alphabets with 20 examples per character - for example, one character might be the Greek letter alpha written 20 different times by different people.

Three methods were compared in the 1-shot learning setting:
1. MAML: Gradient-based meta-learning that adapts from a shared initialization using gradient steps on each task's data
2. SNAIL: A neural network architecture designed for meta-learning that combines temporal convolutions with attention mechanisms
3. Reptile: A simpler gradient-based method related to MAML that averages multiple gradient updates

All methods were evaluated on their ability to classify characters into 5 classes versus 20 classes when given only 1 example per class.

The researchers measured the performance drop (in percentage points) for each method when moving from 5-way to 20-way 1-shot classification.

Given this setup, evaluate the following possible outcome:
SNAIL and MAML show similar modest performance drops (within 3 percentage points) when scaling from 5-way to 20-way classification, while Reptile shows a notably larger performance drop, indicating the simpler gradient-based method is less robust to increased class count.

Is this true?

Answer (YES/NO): YES